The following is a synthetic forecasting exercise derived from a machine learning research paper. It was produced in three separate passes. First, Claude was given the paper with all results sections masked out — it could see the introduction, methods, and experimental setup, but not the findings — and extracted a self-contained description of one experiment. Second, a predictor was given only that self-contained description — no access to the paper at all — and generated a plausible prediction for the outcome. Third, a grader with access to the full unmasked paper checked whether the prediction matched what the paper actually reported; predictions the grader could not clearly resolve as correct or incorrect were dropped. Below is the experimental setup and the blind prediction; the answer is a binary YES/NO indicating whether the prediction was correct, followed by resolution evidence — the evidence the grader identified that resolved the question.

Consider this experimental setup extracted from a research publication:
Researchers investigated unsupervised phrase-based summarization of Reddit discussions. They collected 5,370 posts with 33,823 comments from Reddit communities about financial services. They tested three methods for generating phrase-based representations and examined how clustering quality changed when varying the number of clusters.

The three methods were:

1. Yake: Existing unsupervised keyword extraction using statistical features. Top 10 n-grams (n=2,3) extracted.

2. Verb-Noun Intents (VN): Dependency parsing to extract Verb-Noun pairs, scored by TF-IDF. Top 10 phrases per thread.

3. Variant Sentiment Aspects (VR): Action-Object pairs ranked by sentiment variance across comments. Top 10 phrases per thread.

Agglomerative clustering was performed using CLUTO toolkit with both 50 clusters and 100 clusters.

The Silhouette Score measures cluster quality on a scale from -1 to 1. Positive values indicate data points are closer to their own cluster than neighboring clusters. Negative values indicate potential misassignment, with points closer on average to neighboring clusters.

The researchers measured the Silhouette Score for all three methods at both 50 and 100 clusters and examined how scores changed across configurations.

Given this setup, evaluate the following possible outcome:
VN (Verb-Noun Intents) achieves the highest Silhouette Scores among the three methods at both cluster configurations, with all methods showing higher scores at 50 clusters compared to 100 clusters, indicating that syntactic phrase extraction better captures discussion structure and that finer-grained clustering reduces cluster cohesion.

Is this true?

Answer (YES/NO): NO